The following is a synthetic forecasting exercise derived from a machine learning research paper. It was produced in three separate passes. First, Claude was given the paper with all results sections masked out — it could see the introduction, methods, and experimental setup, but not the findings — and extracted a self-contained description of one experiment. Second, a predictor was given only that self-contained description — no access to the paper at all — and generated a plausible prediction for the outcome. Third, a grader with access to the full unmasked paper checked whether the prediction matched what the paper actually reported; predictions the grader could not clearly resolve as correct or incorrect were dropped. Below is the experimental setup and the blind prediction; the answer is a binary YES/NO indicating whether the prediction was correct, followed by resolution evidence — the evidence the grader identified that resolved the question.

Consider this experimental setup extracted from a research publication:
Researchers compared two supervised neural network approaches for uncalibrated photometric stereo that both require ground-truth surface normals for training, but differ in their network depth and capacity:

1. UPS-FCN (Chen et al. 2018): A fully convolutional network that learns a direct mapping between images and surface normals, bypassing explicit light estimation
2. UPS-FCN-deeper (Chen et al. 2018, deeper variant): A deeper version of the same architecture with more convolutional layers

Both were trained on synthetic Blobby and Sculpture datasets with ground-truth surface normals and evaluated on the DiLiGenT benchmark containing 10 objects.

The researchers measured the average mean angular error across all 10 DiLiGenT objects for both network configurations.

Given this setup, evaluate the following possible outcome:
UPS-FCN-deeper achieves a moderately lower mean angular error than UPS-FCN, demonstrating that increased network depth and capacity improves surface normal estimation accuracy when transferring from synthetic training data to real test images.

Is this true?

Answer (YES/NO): YES